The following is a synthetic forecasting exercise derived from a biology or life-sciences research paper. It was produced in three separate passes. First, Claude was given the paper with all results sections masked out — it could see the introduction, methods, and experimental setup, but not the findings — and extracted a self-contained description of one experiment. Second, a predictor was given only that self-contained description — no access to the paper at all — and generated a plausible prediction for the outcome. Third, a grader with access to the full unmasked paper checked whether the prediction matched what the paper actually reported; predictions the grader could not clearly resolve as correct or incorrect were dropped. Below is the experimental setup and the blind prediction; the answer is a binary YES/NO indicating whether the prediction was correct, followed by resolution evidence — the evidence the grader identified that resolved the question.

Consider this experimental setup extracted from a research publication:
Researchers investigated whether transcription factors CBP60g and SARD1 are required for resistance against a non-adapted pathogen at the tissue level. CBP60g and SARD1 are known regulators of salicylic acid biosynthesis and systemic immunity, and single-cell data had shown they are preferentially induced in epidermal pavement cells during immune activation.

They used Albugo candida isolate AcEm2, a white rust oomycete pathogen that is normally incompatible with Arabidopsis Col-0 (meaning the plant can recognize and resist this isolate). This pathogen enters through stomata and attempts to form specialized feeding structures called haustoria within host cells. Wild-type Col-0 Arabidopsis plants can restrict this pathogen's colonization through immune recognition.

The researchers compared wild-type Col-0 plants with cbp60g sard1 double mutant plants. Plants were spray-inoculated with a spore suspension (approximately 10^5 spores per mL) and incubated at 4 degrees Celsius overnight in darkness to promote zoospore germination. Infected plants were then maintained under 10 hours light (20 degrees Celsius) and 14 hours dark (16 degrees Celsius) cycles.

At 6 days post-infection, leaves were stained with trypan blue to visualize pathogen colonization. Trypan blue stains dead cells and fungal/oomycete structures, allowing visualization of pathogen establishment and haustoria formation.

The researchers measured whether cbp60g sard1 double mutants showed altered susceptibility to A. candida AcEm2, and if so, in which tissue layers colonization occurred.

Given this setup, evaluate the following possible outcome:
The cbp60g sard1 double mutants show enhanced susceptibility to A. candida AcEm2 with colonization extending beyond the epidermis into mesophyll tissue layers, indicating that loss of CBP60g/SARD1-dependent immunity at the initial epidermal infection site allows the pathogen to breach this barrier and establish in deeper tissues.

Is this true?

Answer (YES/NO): YES